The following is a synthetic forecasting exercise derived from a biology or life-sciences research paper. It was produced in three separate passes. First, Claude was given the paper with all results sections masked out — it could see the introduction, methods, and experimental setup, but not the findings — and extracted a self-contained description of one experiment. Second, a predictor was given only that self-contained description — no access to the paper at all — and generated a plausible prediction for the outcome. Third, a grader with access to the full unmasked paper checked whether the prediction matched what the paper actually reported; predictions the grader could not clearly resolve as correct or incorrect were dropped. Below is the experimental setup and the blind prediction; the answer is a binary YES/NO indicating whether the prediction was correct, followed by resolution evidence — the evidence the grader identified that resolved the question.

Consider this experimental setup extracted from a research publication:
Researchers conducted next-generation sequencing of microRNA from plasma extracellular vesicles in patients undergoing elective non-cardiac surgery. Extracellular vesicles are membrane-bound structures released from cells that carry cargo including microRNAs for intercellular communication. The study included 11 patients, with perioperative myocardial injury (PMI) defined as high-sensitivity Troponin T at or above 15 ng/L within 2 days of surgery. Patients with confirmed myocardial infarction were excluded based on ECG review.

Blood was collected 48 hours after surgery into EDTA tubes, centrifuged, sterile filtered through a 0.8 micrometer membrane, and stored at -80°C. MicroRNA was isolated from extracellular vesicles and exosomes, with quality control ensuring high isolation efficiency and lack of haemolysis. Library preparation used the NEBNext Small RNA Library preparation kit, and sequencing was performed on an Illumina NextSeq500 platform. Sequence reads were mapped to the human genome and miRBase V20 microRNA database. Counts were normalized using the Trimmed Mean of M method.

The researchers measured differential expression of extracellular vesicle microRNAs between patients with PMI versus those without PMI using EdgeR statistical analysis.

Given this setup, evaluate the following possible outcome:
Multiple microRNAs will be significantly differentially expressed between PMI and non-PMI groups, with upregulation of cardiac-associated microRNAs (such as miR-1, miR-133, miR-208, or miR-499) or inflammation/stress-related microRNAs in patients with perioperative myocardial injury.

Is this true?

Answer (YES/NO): NO